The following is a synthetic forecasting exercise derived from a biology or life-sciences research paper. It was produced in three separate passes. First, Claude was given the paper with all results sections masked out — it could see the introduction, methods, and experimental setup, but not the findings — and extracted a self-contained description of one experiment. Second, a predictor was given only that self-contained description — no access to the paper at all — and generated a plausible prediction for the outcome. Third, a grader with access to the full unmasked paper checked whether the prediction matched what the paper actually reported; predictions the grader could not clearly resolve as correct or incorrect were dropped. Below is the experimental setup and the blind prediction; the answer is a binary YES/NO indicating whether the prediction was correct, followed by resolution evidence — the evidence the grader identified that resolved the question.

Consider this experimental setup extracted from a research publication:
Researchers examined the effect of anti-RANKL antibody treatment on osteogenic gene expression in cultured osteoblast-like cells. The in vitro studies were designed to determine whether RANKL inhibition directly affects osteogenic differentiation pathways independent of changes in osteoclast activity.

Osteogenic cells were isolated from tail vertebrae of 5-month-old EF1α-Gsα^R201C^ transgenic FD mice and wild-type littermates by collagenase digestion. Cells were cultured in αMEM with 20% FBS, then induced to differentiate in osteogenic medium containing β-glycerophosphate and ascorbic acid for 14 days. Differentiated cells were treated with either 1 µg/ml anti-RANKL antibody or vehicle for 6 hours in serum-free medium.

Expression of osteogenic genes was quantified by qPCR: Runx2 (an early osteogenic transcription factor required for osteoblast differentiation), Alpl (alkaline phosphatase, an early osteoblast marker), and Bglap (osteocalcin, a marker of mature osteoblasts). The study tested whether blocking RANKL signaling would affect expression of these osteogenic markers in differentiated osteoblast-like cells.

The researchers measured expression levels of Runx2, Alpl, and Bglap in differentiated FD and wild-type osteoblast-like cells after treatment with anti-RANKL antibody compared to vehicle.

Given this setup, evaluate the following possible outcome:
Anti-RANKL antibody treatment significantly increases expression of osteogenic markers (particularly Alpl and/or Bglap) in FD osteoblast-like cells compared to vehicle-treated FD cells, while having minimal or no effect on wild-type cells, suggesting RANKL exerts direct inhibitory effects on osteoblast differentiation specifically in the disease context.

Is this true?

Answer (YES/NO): NO